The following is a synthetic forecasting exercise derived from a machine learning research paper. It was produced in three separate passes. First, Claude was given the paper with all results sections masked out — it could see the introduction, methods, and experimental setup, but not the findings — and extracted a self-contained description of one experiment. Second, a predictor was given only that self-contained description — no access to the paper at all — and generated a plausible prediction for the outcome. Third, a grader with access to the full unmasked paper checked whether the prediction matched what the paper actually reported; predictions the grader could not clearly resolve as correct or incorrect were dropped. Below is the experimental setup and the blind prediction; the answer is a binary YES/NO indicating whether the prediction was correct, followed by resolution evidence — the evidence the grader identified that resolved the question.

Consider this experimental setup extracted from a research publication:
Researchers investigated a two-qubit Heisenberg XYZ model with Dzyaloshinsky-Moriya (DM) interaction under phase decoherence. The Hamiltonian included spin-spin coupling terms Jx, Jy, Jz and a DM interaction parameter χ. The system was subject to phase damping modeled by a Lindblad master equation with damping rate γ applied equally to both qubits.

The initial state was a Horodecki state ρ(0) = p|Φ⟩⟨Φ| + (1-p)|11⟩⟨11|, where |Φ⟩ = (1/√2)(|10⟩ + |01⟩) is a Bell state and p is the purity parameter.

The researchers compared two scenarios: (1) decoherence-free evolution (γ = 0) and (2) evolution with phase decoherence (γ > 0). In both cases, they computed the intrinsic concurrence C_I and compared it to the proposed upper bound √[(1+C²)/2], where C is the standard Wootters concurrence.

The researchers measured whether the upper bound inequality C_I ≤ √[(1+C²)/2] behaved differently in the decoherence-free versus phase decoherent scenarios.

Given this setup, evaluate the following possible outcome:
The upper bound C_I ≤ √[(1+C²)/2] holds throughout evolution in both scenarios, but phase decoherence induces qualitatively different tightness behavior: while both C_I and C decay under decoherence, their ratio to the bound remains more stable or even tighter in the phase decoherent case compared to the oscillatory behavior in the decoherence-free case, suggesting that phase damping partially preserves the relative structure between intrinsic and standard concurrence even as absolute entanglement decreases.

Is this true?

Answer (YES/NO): NO